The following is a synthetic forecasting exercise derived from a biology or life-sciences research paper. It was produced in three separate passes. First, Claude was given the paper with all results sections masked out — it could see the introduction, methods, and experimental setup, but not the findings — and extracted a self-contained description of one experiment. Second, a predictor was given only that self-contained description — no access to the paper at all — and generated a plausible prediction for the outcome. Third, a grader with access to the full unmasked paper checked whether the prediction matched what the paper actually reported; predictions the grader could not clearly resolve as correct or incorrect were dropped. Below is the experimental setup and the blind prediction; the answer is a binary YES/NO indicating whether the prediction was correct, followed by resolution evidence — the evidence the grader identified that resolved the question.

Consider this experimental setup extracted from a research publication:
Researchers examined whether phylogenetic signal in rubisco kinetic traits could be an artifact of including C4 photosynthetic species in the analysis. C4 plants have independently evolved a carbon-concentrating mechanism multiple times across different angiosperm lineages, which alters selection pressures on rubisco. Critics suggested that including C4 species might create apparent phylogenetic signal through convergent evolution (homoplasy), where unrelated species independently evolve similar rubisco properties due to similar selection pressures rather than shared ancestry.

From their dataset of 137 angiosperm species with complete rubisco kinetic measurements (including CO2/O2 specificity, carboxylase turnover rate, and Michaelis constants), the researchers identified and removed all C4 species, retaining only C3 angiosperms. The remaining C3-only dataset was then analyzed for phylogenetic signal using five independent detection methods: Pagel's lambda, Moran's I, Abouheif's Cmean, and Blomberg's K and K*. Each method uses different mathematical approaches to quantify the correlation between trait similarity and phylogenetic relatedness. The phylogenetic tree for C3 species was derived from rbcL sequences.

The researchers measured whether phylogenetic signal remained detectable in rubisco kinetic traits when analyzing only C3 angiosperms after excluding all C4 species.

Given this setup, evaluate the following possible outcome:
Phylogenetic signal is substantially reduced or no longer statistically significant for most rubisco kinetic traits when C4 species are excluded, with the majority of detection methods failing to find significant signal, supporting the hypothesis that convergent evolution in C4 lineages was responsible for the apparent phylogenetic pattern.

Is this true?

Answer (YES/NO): NO